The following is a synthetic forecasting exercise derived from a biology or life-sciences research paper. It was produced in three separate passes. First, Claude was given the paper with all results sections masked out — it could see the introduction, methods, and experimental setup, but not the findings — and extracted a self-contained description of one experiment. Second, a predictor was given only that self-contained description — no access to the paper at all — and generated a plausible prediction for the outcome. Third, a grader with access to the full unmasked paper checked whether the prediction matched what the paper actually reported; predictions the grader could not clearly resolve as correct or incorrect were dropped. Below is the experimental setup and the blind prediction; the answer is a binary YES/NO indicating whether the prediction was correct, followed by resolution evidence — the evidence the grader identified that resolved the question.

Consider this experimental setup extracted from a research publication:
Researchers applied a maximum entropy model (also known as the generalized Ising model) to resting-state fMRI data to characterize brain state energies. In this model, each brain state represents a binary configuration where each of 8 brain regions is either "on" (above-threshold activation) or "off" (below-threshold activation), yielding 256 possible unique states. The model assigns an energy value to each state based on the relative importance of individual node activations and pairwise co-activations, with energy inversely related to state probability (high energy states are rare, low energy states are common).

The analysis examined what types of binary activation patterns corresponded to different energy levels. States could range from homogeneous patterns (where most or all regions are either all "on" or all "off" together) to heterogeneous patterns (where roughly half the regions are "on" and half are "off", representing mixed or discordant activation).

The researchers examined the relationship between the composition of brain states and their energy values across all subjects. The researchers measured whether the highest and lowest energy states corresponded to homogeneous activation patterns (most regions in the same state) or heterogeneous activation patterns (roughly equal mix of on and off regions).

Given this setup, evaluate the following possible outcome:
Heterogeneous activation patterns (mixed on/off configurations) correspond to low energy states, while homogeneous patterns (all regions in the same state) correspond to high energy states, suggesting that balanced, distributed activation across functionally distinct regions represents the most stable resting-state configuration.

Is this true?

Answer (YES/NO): NO